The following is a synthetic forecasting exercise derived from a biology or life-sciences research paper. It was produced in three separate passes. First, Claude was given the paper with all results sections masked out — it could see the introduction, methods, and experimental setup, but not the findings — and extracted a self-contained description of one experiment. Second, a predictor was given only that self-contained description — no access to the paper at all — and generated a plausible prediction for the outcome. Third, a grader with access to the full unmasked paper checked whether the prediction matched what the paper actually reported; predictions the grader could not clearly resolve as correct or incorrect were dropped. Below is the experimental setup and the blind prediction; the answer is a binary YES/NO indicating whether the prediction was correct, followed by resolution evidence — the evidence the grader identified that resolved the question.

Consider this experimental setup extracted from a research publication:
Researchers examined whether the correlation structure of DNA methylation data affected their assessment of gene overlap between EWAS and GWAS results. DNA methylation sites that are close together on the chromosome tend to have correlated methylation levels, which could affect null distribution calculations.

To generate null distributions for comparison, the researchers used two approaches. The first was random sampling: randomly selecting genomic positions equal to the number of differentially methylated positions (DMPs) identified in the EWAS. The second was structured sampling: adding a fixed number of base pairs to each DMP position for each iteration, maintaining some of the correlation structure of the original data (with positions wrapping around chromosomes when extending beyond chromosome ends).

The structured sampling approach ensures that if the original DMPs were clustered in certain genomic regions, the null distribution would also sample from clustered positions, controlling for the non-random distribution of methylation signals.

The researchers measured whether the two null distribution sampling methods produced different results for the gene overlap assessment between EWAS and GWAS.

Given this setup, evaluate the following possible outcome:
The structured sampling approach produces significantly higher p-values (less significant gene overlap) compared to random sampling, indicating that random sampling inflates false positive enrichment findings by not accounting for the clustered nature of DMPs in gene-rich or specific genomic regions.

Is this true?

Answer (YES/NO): NO